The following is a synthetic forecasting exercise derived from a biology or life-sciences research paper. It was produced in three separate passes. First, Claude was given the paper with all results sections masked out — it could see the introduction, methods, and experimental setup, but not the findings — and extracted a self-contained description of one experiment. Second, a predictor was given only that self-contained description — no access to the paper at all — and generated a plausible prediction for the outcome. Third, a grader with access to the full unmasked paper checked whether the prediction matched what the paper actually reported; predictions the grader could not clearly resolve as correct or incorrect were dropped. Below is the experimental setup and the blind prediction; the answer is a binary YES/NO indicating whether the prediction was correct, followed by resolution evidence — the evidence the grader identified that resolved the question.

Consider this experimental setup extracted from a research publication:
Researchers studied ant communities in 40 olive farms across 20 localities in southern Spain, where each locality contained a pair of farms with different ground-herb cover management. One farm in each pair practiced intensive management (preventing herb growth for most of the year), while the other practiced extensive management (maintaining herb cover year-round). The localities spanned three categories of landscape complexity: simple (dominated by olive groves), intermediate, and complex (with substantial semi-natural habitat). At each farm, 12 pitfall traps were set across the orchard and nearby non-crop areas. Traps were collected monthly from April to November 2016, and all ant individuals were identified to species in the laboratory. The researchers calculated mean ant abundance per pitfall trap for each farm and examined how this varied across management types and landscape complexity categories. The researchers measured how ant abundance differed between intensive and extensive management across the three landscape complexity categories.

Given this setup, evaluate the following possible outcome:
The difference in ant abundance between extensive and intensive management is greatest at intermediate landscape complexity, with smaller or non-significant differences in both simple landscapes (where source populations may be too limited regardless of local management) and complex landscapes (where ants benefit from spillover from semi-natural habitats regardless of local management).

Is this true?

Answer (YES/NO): YES